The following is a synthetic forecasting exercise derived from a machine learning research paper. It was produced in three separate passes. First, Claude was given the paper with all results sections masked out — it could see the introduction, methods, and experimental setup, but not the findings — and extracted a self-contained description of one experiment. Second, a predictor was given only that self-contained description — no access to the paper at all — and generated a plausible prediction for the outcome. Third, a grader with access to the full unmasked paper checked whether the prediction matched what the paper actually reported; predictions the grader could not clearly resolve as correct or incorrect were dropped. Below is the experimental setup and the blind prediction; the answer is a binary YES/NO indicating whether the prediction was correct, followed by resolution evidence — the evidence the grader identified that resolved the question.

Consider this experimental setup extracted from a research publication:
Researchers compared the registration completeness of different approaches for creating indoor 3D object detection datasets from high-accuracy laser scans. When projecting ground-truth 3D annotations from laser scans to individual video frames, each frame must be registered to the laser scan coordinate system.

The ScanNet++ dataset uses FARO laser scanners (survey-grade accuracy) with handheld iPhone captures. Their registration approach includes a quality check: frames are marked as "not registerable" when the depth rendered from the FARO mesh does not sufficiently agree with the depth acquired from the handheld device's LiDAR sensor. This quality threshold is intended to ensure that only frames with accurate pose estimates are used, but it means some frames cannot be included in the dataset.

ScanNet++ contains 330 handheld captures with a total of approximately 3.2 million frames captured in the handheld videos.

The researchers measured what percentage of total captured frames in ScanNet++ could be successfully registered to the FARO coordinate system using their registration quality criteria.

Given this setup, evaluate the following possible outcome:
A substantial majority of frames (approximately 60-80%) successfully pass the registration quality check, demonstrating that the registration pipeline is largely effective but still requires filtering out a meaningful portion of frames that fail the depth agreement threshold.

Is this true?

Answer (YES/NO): NO